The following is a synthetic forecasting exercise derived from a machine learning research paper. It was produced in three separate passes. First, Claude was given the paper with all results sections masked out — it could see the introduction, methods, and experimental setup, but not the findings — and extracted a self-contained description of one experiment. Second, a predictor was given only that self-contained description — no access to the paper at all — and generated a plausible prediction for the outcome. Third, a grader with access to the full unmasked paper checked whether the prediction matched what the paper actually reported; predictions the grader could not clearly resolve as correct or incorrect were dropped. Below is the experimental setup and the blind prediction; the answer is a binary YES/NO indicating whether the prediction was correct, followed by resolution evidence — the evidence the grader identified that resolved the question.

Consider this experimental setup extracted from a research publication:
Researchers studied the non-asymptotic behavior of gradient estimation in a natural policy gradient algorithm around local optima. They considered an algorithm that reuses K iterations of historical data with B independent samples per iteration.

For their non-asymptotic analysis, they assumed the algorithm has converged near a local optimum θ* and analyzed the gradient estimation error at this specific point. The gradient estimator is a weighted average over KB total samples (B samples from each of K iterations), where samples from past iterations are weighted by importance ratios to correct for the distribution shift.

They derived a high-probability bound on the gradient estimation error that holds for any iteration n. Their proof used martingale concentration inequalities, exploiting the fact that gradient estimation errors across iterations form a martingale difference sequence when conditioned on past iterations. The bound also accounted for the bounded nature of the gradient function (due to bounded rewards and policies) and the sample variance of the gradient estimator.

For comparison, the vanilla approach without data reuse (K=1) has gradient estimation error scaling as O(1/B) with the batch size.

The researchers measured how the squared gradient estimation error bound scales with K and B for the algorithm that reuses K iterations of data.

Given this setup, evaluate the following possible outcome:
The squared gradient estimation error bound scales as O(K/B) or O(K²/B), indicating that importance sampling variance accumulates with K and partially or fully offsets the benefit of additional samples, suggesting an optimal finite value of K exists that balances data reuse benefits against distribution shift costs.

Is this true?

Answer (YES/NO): NO